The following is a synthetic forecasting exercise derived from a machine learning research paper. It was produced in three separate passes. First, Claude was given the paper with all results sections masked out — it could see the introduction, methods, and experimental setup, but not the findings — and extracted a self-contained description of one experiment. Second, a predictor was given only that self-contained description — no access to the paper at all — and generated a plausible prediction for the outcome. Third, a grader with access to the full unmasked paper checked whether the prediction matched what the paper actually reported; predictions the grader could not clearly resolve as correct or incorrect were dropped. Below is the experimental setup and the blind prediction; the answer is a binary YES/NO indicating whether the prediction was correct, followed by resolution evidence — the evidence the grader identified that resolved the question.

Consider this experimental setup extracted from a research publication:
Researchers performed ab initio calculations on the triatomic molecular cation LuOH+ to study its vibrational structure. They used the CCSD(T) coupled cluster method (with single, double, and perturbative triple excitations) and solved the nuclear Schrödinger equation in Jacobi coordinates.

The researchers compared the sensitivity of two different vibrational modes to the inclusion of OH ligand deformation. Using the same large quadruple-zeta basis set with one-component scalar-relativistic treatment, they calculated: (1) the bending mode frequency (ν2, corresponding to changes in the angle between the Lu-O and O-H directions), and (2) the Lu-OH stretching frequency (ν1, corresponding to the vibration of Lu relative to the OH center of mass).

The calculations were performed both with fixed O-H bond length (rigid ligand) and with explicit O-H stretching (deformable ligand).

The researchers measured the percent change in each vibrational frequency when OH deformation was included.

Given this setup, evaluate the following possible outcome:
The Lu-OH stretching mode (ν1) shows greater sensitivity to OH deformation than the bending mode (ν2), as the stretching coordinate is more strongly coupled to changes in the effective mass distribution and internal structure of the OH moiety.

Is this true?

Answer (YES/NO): NO